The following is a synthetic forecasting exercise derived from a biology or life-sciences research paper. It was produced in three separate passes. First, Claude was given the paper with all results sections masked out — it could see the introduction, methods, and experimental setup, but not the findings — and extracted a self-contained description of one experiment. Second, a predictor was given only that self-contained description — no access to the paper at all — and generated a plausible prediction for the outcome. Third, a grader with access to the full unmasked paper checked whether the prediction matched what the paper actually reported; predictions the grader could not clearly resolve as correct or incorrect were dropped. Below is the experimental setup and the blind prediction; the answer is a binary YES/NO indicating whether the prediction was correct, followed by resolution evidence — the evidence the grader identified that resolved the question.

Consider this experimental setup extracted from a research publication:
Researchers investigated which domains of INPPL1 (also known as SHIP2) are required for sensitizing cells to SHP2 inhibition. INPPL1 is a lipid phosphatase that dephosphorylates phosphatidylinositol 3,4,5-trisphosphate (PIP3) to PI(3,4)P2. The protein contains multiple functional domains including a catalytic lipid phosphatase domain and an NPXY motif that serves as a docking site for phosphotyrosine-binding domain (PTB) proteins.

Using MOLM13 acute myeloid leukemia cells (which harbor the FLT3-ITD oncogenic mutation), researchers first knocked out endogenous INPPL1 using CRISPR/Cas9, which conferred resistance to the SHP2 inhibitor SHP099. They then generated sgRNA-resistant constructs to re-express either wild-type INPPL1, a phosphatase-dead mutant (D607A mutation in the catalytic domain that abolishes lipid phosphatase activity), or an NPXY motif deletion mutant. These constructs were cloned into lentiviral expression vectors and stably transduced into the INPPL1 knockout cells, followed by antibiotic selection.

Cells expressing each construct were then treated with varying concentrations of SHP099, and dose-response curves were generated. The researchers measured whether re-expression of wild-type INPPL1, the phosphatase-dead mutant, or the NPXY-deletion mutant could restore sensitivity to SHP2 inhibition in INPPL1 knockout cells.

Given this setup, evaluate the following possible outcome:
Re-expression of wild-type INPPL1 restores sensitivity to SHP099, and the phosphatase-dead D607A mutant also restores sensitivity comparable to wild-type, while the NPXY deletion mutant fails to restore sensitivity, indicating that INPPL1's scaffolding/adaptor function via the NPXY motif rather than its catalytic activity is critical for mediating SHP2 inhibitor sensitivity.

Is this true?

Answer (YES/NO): YES